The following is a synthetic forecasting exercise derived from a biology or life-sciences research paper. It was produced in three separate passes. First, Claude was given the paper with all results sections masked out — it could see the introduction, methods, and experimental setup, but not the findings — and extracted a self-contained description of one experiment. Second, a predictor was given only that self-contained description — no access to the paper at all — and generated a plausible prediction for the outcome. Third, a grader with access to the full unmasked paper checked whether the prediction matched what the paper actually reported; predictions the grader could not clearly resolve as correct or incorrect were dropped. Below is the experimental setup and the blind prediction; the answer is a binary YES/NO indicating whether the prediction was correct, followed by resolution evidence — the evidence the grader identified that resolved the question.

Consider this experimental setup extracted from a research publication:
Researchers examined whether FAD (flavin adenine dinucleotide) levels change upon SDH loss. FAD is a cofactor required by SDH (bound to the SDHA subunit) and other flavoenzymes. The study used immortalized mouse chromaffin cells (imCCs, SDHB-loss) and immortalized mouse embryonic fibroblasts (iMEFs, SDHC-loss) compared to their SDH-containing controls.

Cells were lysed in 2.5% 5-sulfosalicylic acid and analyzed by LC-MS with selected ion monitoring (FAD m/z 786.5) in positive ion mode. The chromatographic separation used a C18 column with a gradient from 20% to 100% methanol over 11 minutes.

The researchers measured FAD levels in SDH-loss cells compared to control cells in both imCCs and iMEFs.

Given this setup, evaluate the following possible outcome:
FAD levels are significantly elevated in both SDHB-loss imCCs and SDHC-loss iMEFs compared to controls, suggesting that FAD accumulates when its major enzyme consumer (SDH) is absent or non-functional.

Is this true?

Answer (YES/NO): NO